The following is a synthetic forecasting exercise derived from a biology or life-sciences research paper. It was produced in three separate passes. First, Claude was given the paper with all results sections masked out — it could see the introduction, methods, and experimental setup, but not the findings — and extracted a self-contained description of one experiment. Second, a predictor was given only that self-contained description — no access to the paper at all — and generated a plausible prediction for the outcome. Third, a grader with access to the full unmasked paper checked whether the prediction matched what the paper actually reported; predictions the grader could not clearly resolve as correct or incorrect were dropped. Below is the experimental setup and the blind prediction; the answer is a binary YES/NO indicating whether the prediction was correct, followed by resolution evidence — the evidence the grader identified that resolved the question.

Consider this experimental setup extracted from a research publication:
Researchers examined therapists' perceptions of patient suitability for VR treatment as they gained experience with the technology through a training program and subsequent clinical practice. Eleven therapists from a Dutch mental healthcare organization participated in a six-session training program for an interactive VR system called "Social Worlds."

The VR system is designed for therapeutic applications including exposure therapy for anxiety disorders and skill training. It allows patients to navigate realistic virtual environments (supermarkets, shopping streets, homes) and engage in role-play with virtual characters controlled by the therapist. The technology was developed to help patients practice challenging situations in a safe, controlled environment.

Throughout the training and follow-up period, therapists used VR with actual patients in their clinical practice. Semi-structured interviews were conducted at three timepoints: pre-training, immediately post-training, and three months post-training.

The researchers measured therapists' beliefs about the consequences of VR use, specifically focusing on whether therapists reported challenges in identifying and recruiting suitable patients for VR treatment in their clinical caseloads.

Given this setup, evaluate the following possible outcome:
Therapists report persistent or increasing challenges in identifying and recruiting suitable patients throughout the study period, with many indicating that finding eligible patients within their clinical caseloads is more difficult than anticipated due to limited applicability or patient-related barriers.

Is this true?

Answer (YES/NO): YES